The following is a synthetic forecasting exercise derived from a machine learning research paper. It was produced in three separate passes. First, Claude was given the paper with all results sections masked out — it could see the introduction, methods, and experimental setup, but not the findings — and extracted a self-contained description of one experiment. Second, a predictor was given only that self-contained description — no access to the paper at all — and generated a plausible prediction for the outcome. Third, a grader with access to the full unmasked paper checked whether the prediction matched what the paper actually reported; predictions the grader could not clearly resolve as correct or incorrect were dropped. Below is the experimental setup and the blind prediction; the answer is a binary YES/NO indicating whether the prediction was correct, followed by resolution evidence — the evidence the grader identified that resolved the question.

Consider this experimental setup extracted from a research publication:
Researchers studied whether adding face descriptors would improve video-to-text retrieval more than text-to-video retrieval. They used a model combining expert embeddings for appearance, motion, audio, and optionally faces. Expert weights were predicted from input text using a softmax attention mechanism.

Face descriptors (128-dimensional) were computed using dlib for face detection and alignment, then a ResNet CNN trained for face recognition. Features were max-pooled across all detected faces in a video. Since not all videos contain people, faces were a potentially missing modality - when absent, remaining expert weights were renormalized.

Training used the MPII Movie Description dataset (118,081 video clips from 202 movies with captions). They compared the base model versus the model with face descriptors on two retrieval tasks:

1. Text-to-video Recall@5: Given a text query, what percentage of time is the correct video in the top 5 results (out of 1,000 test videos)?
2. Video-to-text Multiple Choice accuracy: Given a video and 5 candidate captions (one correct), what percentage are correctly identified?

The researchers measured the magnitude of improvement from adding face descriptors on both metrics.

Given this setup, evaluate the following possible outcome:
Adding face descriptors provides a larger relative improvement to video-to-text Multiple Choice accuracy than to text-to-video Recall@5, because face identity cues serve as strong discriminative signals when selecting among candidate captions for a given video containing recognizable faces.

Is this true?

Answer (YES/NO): YES